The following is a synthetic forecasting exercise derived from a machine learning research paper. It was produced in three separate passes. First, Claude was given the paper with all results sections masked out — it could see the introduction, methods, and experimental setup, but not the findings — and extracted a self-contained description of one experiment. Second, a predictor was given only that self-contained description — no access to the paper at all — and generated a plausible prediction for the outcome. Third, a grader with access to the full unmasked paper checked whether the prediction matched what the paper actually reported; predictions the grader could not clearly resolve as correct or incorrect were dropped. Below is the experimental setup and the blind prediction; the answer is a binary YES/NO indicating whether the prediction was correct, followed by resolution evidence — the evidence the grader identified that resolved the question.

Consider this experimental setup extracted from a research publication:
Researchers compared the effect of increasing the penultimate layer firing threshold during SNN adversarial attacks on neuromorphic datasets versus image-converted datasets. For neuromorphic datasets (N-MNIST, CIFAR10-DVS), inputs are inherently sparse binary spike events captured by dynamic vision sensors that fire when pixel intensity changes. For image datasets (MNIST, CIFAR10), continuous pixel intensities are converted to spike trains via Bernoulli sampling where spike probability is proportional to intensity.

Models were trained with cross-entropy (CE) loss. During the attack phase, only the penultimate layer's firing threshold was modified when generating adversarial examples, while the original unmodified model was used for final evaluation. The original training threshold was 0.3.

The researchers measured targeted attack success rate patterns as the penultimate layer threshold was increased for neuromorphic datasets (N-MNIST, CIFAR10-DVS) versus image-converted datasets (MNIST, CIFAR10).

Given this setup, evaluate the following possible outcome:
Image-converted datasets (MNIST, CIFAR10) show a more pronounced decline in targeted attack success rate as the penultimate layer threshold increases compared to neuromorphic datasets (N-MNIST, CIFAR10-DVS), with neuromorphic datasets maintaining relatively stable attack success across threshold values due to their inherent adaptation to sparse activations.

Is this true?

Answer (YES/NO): NO